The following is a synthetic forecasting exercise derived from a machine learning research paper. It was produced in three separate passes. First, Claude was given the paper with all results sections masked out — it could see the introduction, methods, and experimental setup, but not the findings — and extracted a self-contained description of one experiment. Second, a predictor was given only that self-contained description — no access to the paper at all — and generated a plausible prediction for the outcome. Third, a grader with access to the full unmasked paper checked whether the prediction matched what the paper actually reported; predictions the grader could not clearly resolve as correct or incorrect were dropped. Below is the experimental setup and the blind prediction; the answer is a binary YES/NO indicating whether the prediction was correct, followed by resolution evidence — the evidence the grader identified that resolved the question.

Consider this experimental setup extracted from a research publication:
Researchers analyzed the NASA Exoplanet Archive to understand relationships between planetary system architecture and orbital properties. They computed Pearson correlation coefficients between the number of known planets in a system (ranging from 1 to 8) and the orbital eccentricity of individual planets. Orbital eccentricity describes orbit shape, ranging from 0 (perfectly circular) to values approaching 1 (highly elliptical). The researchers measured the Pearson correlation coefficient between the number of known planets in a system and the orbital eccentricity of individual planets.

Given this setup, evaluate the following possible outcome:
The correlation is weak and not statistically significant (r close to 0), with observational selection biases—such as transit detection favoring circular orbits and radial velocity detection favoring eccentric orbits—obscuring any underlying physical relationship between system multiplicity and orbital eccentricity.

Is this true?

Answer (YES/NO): NO